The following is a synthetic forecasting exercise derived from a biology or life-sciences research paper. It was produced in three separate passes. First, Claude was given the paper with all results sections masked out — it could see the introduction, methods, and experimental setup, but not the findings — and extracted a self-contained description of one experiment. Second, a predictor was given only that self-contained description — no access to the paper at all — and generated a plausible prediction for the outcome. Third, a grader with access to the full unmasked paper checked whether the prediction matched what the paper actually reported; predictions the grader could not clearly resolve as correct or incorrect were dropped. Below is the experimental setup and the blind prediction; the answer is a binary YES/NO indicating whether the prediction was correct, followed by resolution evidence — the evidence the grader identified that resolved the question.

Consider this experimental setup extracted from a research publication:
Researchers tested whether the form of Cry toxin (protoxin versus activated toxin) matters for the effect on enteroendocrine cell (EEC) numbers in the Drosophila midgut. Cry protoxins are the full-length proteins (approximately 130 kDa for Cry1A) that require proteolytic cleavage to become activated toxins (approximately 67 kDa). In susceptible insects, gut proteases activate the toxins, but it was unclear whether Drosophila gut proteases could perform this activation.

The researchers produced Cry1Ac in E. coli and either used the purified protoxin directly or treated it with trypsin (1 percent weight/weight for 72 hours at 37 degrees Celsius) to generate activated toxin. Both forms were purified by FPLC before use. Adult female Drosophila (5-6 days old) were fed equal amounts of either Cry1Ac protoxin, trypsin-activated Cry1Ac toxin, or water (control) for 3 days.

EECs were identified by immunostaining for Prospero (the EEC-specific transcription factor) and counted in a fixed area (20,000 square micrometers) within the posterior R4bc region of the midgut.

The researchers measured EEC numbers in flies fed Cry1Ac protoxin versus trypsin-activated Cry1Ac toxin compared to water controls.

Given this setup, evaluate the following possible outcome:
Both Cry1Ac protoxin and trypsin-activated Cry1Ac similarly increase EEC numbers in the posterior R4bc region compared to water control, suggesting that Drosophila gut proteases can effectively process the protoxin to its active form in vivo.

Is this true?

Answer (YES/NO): NO